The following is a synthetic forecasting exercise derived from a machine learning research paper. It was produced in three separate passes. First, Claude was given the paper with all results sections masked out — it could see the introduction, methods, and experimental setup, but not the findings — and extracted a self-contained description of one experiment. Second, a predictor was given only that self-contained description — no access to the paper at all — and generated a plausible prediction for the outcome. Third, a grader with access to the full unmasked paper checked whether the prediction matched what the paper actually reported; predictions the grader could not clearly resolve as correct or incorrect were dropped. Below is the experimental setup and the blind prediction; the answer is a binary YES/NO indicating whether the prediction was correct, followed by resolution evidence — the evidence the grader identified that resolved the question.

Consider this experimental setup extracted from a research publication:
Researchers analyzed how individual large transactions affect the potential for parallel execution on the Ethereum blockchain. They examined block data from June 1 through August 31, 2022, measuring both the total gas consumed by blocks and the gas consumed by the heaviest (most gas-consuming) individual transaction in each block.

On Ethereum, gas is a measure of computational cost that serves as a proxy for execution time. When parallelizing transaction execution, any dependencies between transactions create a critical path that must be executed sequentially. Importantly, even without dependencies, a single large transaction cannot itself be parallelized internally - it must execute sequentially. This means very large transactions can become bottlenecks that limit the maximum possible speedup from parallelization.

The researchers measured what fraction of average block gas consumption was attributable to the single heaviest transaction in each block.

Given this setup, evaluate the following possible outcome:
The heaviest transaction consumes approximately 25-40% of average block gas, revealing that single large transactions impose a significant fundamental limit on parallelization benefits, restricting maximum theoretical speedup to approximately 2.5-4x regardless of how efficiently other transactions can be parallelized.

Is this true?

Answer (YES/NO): NO